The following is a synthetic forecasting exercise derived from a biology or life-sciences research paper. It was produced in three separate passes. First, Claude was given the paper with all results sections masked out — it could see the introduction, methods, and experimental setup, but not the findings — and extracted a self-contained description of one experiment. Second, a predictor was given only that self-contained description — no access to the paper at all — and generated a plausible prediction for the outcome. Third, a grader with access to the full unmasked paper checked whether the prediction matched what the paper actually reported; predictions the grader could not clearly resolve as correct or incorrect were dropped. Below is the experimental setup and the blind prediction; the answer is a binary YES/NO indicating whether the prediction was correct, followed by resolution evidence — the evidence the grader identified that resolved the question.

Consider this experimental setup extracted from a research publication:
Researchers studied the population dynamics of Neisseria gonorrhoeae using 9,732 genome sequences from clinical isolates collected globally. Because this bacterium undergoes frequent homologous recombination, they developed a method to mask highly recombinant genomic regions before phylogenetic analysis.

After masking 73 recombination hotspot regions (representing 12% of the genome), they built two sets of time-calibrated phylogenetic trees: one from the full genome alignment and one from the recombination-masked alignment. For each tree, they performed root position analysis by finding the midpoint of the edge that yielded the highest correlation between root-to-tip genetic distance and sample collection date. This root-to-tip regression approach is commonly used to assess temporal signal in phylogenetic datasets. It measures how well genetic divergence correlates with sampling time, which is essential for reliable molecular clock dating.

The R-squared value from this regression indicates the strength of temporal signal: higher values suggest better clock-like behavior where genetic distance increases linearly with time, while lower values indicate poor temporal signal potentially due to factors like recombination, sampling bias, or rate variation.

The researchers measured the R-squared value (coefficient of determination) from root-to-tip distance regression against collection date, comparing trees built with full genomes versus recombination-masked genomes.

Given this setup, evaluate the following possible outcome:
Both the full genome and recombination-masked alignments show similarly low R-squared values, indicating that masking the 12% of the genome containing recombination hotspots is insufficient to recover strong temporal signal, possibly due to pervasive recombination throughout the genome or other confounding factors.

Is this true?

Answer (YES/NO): YES